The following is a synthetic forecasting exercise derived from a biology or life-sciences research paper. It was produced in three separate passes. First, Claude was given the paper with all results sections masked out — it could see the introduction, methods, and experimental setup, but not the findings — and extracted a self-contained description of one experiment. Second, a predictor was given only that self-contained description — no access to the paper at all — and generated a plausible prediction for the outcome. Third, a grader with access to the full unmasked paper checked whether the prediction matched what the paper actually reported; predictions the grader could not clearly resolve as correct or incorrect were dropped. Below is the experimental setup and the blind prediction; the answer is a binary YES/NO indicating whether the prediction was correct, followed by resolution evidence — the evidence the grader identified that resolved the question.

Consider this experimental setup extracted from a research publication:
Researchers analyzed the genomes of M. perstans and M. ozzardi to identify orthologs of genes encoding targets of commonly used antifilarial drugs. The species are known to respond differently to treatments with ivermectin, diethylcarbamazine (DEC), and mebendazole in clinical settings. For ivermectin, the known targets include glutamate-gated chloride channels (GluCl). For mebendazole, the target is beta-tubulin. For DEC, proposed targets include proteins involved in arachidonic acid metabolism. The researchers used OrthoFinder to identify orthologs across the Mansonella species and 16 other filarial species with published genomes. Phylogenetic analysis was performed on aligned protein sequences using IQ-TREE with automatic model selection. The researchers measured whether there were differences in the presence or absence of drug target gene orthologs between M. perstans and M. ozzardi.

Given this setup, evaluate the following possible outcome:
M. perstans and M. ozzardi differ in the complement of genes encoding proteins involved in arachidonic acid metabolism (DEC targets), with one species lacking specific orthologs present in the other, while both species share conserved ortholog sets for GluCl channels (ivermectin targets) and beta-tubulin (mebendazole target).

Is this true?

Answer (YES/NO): NO